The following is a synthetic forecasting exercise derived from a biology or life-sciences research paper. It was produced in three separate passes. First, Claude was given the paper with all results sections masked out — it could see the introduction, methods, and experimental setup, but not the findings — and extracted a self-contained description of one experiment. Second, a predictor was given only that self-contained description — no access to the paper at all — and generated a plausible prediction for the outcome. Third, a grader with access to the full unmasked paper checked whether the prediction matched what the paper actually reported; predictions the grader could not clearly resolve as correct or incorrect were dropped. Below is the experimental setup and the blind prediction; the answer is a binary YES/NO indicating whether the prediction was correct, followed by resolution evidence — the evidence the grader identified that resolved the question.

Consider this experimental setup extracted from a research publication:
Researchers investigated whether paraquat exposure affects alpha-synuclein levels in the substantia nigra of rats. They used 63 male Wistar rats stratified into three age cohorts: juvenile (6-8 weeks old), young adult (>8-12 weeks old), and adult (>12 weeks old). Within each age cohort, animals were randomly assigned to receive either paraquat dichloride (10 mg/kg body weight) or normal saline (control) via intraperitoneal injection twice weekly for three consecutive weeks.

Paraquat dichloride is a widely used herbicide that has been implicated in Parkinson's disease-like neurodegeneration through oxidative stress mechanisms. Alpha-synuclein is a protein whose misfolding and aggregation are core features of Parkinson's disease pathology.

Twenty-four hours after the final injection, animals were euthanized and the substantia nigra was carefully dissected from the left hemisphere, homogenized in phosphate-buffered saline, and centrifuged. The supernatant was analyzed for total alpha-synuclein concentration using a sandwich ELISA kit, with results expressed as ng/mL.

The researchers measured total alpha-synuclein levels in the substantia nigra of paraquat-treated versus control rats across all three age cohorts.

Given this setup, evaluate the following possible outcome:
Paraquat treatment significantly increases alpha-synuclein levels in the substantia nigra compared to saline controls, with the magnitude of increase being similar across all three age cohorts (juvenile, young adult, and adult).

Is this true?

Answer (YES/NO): NO